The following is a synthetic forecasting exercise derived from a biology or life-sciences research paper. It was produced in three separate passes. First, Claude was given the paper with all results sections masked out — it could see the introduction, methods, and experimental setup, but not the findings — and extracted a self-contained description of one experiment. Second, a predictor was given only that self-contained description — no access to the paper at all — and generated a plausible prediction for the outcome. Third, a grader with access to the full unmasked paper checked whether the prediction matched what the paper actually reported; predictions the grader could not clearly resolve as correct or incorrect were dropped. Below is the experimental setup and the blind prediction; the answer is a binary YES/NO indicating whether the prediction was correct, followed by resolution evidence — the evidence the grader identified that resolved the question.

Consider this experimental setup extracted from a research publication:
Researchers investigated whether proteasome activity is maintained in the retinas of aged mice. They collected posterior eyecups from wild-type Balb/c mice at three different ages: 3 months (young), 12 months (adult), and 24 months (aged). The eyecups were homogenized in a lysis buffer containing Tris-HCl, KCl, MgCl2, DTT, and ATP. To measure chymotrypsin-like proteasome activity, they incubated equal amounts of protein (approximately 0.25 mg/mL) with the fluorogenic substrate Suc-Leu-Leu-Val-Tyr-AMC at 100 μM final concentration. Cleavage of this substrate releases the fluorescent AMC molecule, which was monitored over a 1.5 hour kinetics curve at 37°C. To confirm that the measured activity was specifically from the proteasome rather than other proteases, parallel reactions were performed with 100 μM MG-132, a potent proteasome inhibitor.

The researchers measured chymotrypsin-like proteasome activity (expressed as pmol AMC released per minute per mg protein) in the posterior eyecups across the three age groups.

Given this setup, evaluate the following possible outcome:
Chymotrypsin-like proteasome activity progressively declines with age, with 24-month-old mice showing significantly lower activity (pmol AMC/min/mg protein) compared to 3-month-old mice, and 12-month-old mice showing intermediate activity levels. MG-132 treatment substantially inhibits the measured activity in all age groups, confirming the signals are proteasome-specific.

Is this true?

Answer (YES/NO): NO